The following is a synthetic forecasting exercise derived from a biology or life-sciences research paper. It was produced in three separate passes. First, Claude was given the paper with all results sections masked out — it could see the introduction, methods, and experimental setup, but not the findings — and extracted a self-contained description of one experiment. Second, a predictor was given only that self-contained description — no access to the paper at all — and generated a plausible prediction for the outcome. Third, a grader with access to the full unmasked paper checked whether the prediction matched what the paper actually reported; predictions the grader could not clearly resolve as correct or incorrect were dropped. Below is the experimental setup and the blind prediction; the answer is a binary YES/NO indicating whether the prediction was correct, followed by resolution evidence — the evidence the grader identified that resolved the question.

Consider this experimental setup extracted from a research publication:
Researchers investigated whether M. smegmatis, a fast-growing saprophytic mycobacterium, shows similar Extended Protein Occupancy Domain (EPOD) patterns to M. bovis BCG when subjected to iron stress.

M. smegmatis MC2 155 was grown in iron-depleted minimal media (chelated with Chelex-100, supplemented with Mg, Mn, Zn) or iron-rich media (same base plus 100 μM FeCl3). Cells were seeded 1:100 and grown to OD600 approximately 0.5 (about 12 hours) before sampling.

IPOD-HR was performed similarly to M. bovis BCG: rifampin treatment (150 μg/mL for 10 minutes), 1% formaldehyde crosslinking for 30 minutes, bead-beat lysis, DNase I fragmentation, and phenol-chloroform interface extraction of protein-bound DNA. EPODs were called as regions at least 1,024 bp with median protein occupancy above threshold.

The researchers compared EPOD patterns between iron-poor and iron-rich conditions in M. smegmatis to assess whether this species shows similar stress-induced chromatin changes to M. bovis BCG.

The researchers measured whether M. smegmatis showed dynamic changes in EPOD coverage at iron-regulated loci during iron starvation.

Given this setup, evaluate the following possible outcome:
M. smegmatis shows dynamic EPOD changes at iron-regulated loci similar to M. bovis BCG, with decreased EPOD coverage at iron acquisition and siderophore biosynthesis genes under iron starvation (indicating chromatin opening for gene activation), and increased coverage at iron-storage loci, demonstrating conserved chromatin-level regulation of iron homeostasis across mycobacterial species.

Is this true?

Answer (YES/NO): NO